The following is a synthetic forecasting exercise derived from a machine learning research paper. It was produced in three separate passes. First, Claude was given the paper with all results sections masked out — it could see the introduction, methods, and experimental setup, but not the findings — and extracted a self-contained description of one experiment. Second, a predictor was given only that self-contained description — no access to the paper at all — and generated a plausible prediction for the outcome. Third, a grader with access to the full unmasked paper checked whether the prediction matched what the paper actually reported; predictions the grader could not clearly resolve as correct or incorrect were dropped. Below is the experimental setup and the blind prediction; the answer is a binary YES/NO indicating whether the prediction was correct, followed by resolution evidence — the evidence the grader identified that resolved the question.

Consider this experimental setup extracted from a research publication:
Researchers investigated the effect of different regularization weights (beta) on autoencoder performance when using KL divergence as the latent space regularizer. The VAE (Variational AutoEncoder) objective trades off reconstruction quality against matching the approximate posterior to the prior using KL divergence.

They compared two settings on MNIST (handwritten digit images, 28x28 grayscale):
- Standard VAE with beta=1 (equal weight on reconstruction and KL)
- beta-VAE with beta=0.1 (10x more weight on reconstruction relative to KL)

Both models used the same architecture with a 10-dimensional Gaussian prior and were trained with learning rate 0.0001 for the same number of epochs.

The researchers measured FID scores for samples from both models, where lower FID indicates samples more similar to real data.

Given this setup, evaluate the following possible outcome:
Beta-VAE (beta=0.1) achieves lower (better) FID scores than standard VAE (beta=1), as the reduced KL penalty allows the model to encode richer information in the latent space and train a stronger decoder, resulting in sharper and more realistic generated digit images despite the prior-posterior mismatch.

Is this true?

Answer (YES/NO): NO